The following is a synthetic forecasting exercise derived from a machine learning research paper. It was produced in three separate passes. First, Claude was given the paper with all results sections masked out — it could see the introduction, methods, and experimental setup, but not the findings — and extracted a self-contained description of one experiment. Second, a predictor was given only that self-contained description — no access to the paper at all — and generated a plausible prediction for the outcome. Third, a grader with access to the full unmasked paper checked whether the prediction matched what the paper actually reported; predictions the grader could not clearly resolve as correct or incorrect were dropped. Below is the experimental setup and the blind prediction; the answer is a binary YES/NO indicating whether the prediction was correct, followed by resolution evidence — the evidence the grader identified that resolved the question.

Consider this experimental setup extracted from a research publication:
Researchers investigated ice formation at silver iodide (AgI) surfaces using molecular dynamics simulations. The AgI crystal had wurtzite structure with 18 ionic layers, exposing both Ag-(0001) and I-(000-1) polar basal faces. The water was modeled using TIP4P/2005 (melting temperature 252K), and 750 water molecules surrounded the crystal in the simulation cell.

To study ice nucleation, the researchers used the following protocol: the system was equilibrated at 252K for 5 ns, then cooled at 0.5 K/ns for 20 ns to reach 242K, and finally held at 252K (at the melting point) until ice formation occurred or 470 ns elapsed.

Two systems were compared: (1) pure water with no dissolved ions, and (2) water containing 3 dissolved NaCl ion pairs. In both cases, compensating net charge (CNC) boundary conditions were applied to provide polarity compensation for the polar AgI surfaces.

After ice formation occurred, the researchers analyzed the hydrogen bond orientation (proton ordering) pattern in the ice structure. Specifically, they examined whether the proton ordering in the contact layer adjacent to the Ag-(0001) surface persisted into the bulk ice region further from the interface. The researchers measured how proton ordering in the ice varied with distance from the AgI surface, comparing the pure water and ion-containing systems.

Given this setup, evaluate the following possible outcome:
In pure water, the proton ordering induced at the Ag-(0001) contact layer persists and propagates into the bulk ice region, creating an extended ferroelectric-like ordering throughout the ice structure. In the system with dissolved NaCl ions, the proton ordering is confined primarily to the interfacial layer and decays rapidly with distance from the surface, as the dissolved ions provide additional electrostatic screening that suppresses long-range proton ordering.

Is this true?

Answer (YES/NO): YES